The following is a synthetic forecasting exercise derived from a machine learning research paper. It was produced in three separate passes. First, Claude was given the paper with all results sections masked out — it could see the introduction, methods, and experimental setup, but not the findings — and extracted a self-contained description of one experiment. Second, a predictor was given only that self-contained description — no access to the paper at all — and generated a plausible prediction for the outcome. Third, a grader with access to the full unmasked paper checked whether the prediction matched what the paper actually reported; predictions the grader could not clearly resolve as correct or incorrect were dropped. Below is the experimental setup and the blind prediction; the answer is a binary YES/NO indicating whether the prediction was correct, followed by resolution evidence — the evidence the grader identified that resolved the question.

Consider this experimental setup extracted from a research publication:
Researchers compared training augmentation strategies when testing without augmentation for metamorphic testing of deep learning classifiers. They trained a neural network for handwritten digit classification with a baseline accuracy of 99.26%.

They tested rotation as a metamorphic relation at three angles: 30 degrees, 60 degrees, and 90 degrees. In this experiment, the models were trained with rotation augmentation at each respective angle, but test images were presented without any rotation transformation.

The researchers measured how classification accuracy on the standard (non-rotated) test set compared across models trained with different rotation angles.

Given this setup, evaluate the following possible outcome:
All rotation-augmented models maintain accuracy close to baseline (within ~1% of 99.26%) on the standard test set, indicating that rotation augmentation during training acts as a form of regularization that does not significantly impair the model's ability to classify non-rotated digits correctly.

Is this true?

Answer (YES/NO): YES